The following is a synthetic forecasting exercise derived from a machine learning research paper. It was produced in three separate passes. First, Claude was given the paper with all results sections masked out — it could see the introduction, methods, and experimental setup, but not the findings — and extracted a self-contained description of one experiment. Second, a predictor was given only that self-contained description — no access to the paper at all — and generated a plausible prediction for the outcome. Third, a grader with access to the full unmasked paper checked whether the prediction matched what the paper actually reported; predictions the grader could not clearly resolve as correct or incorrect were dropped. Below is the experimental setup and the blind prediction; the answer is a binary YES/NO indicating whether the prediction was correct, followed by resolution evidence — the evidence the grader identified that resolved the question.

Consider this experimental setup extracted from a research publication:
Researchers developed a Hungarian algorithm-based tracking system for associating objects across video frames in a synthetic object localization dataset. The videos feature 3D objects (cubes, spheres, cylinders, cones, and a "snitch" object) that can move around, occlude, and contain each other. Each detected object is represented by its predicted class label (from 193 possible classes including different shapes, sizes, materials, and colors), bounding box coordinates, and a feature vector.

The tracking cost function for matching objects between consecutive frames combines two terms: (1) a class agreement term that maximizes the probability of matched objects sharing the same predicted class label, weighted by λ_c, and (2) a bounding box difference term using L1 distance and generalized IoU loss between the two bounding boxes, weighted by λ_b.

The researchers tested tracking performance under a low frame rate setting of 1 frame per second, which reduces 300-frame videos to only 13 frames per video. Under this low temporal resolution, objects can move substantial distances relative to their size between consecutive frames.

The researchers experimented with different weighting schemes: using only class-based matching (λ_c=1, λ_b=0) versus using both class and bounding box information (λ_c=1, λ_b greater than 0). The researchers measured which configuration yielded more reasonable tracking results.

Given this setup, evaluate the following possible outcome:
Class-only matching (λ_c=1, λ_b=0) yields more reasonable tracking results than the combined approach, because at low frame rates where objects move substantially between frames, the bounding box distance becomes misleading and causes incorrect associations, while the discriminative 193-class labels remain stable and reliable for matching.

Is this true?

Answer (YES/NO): YES